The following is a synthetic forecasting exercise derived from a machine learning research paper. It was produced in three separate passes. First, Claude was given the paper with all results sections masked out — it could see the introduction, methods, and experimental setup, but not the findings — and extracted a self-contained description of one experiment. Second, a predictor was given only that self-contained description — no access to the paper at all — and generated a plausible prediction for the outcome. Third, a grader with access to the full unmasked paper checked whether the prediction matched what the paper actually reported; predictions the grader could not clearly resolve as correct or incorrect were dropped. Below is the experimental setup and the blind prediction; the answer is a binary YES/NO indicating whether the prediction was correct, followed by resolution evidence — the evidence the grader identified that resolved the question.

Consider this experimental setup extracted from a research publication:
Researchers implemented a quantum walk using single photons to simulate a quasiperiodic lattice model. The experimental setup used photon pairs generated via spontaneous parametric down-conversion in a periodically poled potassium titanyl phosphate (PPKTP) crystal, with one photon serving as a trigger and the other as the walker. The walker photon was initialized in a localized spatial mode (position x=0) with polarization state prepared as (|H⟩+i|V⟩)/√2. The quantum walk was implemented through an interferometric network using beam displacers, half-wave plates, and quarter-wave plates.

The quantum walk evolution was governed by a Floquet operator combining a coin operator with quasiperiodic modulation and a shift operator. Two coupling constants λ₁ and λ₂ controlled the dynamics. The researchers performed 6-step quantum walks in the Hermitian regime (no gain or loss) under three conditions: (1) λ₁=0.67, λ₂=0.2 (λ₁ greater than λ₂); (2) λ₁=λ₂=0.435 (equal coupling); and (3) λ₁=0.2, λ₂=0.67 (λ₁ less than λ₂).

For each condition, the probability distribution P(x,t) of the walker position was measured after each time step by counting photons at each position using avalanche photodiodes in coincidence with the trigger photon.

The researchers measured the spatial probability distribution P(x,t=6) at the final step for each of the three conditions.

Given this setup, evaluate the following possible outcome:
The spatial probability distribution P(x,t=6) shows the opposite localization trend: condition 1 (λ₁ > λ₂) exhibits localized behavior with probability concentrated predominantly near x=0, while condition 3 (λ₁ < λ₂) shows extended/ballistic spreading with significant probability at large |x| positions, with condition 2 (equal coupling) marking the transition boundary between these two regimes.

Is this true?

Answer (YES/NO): NO